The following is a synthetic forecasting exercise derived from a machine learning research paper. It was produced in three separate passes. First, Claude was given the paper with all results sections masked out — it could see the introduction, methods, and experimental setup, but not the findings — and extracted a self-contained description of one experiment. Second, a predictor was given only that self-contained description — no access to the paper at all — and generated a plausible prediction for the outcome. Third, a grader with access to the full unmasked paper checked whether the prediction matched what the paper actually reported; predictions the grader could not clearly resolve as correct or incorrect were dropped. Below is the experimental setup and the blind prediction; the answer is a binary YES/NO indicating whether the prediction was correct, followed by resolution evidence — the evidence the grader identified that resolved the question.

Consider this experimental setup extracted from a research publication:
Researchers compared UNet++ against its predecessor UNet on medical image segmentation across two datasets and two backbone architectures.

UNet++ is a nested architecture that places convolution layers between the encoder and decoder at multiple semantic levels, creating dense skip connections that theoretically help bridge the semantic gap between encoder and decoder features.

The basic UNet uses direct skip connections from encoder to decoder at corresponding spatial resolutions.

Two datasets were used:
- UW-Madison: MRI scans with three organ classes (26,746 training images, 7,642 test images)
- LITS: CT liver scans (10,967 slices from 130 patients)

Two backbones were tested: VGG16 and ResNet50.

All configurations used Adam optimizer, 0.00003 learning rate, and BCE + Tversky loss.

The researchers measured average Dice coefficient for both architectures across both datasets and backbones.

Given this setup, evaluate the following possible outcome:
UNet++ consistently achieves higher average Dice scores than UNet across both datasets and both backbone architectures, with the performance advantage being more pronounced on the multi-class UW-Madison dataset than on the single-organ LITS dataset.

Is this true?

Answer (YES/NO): NO